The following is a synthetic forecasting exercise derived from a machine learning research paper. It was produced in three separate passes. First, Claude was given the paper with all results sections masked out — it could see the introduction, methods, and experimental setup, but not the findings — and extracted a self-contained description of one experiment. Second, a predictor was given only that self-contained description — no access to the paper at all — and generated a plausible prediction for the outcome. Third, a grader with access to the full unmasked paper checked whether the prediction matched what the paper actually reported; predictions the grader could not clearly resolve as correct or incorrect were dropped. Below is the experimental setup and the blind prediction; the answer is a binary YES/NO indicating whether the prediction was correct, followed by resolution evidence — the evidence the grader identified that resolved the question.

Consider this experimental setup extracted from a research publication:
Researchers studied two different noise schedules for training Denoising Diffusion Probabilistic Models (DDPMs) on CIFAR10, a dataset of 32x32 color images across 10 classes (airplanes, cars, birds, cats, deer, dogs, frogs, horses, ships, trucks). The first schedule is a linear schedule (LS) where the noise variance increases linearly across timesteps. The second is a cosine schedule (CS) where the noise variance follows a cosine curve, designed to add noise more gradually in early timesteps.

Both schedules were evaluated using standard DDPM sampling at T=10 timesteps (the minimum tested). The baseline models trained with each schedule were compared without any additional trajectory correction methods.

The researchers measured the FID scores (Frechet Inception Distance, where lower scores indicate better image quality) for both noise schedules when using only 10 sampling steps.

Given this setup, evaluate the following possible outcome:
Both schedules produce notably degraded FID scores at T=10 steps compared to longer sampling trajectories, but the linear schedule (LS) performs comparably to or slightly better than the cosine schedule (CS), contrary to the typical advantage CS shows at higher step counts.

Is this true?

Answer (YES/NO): NO